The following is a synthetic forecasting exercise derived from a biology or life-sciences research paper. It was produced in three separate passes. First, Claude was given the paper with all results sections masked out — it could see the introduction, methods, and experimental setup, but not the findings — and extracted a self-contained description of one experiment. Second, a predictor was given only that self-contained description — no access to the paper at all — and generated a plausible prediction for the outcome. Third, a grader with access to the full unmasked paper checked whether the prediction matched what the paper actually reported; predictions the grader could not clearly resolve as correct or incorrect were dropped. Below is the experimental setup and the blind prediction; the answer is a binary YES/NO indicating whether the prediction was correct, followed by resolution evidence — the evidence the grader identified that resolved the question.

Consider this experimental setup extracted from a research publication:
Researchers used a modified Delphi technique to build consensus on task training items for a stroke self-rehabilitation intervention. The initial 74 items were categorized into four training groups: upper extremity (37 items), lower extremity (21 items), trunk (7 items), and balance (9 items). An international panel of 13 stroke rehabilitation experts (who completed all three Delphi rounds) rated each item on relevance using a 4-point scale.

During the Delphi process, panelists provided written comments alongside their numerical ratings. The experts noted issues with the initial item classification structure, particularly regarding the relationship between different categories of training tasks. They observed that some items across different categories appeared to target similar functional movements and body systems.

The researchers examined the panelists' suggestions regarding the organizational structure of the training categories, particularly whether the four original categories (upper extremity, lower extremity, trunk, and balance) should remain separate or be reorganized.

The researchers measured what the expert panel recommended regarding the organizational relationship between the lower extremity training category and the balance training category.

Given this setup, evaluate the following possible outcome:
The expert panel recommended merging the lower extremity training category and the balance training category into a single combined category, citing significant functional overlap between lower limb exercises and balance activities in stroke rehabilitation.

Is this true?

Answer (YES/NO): YES